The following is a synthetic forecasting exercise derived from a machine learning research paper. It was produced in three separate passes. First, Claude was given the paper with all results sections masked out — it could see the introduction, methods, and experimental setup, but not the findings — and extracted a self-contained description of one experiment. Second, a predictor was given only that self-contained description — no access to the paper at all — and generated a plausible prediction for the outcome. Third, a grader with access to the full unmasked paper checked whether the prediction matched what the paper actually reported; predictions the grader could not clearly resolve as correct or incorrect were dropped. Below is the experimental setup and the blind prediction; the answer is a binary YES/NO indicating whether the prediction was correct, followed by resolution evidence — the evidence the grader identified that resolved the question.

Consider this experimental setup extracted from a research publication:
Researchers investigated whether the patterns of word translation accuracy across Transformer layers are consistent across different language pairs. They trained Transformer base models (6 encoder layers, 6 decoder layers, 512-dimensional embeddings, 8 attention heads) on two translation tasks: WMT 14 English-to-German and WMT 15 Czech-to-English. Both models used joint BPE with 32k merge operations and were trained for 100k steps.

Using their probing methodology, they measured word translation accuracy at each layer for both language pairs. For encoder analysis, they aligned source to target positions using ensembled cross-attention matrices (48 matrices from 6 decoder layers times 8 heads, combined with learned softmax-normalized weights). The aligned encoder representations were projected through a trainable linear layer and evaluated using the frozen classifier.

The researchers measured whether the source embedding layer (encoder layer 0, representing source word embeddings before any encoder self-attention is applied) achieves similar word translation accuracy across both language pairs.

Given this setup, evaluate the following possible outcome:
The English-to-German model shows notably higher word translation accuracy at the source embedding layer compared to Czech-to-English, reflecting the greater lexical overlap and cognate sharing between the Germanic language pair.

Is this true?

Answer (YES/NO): NO